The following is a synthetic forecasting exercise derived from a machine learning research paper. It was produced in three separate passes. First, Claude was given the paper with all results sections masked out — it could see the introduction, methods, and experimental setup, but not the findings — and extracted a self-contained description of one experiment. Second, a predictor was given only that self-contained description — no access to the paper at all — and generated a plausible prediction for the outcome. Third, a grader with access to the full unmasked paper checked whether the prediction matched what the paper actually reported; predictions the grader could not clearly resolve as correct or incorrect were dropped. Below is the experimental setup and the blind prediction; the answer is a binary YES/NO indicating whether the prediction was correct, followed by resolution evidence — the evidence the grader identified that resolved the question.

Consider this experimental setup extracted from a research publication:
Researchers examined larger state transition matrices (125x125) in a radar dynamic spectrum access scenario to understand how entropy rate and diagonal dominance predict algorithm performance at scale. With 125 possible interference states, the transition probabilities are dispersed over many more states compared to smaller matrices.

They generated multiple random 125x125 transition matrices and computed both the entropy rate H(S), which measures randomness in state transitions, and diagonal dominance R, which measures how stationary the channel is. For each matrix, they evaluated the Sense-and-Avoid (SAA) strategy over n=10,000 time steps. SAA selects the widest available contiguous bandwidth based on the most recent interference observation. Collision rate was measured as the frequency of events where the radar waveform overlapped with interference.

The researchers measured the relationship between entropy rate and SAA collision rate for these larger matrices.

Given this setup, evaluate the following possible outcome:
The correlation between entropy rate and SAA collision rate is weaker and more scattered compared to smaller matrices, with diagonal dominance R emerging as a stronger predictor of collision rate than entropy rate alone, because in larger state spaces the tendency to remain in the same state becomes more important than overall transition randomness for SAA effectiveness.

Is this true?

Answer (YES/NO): NO